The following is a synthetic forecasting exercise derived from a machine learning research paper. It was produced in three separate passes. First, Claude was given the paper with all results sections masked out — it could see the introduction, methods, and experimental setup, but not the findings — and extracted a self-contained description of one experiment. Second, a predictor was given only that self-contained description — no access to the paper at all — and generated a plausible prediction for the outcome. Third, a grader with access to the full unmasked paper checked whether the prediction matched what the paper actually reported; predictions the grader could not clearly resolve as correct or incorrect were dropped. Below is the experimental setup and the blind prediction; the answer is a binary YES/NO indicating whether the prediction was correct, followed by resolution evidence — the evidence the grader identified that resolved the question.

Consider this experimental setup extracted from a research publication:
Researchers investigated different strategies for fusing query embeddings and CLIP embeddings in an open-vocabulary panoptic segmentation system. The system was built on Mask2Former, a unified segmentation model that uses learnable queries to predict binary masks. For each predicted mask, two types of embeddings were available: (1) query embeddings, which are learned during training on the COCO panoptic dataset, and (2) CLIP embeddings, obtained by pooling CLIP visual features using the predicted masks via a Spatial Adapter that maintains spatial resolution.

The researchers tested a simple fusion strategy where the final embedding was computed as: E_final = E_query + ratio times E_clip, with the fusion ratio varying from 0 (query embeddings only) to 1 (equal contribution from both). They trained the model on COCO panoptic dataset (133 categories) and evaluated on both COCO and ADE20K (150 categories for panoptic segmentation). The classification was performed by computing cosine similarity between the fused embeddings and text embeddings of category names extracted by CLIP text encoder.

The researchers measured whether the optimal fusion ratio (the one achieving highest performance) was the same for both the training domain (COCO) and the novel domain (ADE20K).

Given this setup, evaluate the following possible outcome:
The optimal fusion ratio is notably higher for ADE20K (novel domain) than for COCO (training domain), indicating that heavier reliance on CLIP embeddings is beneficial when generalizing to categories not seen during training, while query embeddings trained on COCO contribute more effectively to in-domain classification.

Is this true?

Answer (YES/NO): YES